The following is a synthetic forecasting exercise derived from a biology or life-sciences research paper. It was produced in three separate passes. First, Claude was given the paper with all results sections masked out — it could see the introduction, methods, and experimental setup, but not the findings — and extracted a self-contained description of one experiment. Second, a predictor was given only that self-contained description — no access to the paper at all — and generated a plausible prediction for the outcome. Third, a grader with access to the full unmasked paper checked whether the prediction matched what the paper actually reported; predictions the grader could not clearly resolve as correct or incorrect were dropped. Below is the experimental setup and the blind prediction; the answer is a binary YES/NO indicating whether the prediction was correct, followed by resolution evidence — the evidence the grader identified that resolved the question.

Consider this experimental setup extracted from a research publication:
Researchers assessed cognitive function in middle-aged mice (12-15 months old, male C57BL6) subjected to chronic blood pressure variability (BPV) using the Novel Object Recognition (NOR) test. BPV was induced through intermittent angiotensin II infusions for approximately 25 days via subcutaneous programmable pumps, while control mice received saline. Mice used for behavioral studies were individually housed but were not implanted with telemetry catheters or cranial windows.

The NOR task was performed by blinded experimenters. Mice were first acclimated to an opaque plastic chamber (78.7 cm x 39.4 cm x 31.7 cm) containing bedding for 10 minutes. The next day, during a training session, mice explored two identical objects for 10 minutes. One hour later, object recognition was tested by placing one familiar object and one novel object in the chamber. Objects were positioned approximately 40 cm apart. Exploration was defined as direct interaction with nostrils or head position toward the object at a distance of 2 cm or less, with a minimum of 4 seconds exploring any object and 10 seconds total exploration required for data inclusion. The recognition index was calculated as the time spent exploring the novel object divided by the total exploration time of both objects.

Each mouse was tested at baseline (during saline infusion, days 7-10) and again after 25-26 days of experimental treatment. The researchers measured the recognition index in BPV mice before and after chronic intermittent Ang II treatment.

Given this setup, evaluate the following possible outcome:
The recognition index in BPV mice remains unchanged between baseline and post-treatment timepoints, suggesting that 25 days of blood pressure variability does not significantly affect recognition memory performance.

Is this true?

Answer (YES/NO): NO